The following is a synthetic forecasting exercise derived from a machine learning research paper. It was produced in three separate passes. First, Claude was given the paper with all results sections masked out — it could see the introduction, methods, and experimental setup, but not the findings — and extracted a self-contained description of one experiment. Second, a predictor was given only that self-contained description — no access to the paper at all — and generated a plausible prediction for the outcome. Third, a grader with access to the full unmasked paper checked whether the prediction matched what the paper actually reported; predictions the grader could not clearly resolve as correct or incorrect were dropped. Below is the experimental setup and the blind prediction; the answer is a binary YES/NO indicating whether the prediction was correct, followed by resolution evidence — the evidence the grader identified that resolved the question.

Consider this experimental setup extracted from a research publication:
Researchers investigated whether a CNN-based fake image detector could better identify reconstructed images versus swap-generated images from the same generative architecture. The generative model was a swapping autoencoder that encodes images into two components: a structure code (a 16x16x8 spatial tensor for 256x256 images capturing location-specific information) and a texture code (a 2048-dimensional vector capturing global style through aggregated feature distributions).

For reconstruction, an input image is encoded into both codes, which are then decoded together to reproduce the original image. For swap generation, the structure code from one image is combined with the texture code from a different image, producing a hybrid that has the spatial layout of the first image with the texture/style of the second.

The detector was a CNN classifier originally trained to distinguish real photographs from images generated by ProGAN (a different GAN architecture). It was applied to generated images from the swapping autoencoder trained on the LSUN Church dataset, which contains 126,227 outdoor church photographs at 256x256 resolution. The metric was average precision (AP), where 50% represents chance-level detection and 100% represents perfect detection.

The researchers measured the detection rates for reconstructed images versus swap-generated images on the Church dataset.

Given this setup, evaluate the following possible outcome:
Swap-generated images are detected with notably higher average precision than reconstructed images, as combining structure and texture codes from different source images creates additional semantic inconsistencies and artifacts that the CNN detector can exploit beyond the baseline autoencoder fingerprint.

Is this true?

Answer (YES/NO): NO